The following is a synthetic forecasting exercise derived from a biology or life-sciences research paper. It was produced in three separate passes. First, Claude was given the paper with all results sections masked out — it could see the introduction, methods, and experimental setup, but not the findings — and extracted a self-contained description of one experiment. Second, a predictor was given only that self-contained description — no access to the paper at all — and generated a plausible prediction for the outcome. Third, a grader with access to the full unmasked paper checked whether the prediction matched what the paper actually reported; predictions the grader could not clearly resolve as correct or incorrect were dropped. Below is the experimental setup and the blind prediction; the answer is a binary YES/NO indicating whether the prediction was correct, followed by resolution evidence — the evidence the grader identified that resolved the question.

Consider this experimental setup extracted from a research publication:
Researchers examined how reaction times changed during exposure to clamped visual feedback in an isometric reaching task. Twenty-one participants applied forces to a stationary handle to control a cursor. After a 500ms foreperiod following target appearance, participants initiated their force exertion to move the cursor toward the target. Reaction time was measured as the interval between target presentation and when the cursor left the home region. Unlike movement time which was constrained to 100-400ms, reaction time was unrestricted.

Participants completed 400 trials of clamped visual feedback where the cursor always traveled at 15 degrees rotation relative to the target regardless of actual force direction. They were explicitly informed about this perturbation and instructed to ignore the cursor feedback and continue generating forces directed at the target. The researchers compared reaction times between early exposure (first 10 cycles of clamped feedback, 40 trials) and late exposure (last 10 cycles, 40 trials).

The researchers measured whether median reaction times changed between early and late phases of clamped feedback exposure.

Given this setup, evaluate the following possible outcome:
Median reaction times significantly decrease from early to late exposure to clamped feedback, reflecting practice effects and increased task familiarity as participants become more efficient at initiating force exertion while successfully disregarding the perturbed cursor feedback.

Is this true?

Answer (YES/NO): NO